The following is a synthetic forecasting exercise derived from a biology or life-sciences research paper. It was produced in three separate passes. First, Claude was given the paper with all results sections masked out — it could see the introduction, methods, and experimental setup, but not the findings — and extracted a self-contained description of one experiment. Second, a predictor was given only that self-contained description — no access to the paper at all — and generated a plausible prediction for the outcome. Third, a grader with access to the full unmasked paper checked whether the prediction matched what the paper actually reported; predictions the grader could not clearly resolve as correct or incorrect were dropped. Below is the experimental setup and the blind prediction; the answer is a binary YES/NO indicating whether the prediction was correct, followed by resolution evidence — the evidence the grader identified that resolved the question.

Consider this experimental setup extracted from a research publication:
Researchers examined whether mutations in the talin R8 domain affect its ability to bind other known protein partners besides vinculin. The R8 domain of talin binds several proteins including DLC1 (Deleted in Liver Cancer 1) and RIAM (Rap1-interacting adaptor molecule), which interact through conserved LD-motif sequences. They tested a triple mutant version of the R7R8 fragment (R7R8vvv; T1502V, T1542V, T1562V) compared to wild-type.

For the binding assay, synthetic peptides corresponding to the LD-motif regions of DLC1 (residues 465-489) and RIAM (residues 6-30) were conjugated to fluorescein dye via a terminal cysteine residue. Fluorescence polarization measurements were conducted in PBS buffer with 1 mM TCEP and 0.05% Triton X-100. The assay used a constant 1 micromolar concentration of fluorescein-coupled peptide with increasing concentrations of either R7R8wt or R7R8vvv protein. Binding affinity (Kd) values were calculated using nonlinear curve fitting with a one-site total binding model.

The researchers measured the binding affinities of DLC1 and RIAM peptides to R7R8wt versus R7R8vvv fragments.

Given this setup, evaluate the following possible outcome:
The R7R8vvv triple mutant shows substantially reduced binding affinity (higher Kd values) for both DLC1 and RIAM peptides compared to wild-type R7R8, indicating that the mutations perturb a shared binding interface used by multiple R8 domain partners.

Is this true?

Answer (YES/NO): NO